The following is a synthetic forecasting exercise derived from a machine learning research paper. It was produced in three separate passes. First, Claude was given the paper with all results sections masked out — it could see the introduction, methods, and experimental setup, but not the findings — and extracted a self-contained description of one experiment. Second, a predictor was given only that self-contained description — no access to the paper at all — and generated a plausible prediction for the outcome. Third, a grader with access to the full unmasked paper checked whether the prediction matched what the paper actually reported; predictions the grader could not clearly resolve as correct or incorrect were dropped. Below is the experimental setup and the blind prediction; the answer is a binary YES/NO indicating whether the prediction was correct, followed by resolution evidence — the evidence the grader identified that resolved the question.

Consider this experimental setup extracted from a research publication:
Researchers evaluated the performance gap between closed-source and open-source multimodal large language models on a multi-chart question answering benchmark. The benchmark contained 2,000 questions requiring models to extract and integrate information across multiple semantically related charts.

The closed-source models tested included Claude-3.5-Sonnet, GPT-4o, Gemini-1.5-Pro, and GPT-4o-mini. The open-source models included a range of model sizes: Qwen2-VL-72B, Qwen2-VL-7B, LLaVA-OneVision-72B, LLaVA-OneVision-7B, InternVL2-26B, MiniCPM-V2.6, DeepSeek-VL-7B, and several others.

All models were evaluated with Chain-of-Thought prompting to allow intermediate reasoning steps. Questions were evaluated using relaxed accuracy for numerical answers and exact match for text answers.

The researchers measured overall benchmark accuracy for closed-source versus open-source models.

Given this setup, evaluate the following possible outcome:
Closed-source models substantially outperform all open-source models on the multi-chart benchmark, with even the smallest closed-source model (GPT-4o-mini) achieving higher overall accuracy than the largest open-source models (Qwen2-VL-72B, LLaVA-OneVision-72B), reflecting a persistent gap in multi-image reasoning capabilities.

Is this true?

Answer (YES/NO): NO